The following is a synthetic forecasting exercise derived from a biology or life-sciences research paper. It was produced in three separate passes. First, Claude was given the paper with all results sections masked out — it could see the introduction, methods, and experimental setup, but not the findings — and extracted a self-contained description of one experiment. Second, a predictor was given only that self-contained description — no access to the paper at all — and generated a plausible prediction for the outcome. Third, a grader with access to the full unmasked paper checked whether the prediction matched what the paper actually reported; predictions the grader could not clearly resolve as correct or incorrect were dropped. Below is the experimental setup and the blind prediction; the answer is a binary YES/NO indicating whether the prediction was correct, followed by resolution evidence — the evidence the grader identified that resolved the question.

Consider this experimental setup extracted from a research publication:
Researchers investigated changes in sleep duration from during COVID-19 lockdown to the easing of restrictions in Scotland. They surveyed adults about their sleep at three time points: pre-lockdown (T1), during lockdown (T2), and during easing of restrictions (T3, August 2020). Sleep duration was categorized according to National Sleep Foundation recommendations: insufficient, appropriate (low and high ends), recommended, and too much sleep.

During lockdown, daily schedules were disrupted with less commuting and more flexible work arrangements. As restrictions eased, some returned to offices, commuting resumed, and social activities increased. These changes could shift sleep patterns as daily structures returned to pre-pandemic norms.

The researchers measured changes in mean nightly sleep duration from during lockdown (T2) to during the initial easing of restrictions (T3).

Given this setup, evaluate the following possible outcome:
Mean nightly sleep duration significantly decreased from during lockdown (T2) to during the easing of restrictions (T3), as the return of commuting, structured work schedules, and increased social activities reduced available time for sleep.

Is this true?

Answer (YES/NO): YES